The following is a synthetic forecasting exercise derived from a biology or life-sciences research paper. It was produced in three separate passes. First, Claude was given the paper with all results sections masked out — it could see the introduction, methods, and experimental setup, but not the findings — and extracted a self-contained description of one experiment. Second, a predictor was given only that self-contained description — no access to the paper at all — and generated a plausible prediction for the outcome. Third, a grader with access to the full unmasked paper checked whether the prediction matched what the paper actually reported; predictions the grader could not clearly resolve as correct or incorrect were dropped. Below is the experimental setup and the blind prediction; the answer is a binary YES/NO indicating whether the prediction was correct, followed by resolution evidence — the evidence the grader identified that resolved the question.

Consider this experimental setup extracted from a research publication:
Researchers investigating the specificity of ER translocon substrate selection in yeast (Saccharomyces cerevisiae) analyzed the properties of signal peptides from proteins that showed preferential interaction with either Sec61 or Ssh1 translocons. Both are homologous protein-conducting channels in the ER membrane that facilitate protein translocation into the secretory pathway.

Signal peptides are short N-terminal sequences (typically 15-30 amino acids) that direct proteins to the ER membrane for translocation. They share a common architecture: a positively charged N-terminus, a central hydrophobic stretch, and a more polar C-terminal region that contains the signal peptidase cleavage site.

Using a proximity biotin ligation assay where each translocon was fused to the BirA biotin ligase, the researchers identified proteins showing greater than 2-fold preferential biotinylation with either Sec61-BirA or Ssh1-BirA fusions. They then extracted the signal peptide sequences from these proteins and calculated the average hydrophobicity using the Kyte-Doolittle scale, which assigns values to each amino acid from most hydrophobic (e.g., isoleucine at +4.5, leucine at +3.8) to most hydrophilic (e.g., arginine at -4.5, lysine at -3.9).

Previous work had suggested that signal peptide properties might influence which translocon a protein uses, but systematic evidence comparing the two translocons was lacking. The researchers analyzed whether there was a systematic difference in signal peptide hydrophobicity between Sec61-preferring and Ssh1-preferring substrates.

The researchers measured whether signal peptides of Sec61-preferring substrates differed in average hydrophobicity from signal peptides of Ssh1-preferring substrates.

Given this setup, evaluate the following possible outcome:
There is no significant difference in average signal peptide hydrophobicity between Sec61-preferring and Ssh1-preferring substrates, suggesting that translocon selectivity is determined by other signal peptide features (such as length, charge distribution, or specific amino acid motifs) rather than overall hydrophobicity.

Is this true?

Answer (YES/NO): NO